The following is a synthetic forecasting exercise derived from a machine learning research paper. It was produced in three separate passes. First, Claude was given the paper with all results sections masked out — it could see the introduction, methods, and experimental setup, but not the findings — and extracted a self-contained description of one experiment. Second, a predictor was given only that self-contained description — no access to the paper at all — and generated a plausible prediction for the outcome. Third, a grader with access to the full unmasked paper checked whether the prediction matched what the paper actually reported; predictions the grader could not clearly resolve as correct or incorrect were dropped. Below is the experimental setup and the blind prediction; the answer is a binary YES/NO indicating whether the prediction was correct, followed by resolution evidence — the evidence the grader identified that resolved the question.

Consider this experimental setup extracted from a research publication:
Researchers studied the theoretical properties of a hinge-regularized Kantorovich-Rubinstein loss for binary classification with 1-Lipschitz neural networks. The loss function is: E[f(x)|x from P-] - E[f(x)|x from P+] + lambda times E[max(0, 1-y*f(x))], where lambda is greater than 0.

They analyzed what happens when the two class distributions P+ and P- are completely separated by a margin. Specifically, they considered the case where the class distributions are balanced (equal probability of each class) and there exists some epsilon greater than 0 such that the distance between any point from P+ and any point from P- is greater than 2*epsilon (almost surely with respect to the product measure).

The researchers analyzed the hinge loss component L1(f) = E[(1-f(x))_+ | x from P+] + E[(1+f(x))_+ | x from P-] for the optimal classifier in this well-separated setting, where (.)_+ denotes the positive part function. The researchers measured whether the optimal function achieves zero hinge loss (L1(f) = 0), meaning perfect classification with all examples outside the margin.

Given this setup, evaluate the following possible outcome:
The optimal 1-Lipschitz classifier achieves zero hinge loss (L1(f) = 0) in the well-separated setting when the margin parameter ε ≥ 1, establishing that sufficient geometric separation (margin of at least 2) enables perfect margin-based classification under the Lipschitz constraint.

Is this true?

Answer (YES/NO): YES